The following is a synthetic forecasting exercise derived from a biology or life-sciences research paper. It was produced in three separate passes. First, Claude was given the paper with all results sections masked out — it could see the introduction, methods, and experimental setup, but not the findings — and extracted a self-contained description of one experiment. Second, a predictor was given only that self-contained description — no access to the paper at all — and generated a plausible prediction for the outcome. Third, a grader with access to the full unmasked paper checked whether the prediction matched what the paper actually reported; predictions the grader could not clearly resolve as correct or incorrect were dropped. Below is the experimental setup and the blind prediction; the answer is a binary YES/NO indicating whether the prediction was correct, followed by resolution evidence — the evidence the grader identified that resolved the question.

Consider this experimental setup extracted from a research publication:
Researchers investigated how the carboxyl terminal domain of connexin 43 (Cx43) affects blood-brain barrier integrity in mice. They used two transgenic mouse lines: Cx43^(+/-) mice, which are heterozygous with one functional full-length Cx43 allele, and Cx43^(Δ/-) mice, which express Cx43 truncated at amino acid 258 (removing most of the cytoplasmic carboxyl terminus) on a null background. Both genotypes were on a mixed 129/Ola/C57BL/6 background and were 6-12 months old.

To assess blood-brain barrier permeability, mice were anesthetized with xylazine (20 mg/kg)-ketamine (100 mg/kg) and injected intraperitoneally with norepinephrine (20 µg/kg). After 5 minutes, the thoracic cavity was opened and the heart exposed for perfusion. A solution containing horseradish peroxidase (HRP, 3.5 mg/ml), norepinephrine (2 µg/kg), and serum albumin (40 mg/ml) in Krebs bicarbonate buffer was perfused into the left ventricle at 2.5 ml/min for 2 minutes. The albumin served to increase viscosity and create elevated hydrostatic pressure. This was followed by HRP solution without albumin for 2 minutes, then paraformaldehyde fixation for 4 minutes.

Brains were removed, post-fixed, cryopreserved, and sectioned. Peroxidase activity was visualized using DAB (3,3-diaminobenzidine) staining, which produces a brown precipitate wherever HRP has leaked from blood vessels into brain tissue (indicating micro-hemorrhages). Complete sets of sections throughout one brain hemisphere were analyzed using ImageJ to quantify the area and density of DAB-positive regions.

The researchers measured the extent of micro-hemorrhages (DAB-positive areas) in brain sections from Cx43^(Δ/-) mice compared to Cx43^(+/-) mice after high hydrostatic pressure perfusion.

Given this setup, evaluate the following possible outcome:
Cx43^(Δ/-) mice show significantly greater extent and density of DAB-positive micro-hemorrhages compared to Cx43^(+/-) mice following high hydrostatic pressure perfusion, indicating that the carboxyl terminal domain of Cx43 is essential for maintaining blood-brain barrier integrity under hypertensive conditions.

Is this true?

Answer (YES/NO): NO